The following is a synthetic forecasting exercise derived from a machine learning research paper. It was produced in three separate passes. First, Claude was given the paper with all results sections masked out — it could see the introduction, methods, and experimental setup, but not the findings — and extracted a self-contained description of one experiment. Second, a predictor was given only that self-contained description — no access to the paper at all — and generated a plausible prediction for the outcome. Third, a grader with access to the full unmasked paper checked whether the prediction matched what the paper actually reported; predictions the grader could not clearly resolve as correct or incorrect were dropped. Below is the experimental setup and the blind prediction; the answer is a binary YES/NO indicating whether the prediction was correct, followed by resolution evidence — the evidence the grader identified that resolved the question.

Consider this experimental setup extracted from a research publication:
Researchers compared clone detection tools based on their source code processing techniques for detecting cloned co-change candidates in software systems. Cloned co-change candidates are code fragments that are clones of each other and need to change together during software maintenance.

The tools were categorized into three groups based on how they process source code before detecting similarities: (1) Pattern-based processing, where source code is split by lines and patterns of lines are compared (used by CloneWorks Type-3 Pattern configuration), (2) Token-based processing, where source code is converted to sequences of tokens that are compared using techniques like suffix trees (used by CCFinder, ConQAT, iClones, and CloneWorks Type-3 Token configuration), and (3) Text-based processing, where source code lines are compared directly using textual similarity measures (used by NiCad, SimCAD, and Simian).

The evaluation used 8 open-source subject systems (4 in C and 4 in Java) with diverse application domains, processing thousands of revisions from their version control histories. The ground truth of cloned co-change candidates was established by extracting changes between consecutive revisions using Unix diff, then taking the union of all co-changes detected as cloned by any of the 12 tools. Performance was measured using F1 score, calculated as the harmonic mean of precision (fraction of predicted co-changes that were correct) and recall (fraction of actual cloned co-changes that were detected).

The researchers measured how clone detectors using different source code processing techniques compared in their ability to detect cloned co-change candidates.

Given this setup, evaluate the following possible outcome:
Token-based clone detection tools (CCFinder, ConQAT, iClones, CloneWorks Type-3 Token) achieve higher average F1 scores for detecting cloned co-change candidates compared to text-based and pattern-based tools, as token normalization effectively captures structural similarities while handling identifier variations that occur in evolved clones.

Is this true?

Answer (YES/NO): NO